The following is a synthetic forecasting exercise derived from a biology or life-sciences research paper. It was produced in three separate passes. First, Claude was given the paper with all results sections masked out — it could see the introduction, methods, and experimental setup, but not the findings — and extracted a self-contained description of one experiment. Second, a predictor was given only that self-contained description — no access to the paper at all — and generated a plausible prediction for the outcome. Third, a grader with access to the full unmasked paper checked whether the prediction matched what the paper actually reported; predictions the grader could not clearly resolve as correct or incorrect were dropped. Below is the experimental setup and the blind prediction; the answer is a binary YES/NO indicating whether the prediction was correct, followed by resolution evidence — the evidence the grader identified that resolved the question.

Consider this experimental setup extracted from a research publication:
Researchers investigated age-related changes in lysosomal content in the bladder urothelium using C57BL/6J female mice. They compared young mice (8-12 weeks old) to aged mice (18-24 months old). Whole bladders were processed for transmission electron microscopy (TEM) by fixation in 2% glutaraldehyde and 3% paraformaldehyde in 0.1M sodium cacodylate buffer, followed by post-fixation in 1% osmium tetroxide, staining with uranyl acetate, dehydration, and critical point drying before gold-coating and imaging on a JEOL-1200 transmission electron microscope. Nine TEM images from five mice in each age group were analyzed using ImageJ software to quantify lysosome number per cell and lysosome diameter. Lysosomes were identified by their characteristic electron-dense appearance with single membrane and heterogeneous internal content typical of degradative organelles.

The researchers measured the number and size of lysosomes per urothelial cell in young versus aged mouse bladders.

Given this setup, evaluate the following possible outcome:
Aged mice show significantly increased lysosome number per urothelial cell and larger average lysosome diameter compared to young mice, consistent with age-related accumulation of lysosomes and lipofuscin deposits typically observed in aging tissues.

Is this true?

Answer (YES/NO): YES